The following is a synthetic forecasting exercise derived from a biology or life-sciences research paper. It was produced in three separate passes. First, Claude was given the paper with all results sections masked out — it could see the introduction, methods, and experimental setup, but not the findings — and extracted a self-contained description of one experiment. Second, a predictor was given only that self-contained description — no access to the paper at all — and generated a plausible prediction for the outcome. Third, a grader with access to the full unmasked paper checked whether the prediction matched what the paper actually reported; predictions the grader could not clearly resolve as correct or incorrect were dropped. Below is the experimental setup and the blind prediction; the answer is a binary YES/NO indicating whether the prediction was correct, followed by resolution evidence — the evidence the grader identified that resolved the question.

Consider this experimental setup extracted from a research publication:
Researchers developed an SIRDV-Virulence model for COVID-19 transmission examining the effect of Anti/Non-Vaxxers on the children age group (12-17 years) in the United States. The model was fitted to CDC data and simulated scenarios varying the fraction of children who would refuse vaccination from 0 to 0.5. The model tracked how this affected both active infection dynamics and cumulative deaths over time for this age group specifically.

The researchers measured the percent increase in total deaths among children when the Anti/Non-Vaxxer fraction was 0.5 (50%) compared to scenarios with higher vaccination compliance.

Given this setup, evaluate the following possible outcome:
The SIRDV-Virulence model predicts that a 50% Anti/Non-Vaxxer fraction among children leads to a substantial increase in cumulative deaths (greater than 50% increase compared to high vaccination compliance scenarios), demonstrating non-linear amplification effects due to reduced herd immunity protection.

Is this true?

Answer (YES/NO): NO